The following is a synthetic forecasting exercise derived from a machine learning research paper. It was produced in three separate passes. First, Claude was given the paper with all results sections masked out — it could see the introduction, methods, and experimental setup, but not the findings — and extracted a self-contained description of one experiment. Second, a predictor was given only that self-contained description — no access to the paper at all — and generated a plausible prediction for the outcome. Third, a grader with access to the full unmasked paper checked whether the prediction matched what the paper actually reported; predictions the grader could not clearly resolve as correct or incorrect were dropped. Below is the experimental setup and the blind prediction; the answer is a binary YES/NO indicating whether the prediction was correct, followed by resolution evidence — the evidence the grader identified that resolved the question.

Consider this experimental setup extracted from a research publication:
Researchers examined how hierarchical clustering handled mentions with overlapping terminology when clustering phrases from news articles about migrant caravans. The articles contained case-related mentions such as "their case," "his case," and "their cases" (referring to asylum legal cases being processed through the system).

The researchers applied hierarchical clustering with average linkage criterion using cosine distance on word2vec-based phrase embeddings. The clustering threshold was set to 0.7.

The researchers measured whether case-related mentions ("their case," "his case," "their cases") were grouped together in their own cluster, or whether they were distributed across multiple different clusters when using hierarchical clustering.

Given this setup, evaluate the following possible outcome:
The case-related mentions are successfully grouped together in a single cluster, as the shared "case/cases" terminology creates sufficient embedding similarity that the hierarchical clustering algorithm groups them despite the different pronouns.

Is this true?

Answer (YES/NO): YES